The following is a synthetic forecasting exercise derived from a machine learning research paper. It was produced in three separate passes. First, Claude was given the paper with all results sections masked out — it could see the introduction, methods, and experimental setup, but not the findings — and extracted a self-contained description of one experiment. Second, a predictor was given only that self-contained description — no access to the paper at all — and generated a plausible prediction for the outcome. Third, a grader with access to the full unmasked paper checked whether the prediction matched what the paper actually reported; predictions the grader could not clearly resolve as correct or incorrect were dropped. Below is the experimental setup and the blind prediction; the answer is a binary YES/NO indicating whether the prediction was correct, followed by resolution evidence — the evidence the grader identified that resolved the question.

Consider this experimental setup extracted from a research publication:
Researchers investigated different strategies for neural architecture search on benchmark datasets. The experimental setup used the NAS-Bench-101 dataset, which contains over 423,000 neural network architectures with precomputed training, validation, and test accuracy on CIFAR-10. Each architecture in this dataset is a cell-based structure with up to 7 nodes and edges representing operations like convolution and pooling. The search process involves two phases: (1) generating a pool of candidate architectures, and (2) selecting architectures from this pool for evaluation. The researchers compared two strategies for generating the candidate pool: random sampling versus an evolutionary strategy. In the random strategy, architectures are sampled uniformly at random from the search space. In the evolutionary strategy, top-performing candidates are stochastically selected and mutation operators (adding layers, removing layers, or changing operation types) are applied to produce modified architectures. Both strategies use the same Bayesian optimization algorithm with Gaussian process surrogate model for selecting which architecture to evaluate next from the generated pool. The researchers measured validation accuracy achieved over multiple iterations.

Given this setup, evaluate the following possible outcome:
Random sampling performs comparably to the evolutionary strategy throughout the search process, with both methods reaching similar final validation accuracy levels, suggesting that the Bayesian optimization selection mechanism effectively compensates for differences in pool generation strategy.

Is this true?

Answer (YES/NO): NO